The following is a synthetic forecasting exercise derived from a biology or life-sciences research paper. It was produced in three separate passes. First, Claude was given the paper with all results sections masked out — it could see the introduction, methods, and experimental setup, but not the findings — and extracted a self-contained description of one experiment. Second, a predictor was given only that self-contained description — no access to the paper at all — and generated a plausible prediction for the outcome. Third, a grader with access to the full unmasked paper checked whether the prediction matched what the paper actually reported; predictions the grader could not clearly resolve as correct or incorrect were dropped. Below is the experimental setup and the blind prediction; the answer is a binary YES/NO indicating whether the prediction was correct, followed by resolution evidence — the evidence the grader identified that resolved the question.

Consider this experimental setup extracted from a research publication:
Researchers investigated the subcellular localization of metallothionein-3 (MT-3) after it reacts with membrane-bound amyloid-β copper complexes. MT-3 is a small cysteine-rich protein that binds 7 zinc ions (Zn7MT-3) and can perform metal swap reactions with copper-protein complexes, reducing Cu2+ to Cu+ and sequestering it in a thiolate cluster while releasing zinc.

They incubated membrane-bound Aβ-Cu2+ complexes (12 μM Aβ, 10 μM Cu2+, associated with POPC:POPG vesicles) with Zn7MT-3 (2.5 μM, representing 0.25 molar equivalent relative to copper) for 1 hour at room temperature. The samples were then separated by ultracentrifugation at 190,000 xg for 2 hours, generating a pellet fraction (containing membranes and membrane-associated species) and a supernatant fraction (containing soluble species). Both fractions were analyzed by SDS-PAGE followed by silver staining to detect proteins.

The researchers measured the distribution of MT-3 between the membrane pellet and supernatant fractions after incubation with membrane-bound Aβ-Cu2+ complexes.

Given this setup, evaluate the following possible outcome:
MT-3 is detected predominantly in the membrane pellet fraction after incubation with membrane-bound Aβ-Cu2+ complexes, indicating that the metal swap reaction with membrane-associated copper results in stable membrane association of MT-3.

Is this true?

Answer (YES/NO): NO